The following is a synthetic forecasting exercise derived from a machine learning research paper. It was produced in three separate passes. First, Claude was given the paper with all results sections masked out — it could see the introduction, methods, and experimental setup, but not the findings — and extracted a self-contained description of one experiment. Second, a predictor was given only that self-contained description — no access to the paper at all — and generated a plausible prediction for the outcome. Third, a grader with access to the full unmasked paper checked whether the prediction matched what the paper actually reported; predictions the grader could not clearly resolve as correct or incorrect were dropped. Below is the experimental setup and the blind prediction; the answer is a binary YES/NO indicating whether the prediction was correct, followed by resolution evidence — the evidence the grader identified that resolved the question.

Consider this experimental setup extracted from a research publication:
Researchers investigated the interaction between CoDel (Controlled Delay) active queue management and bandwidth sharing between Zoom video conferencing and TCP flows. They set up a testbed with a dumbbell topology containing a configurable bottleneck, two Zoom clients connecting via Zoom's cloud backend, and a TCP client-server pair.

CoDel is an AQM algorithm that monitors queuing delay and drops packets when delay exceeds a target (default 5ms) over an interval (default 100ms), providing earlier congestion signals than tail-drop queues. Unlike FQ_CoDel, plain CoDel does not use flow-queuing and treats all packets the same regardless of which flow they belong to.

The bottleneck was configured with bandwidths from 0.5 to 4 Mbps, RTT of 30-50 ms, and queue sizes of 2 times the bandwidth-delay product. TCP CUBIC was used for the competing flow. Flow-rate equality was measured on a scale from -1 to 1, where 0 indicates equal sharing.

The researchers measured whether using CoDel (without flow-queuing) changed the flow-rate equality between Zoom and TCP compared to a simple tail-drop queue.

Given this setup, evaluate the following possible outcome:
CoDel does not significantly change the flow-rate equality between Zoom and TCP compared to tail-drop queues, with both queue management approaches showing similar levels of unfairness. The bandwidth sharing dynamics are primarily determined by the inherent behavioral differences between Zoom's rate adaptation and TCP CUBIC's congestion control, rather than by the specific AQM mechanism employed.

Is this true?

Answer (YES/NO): YES